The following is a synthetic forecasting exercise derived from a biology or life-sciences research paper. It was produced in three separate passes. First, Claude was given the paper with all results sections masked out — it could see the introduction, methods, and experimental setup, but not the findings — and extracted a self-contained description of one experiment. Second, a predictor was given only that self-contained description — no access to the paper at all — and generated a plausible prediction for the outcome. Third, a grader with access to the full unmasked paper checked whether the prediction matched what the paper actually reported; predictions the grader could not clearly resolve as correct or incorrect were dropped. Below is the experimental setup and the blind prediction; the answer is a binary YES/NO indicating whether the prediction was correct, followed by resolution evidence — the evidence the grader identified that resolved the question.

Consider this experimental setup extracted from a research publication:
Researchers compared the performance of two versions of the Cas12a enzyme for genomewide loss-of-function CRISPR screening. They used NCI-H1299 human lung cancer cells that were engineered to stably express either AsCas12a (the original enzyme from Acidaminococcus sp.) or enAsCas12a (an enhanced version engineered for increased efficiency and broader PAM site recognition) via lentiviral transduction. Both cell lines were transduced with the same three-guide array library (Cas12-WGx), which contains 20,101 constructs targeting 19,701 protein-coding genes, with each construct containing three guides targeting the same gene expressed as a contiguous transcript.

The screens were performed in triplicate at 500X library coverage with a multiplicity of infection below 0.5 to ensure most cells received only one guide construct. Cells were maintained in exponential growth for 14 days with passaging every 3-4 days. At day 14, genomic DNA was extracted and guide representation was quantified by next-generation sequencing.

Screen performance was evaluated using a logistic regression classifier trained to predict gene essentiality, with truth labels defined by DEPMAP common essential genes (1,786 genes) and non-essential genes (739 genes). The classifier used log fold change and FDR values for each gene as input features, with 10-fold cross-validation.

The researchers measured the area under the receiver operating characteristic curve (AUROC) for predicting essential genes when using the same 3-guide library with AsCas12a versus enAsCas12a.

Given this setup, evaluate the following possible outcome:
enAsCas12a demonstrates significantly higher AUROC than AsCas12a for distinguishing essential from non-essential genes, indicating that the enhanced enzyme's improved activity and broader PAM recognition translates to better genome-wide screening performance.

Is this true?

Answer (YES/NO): YES